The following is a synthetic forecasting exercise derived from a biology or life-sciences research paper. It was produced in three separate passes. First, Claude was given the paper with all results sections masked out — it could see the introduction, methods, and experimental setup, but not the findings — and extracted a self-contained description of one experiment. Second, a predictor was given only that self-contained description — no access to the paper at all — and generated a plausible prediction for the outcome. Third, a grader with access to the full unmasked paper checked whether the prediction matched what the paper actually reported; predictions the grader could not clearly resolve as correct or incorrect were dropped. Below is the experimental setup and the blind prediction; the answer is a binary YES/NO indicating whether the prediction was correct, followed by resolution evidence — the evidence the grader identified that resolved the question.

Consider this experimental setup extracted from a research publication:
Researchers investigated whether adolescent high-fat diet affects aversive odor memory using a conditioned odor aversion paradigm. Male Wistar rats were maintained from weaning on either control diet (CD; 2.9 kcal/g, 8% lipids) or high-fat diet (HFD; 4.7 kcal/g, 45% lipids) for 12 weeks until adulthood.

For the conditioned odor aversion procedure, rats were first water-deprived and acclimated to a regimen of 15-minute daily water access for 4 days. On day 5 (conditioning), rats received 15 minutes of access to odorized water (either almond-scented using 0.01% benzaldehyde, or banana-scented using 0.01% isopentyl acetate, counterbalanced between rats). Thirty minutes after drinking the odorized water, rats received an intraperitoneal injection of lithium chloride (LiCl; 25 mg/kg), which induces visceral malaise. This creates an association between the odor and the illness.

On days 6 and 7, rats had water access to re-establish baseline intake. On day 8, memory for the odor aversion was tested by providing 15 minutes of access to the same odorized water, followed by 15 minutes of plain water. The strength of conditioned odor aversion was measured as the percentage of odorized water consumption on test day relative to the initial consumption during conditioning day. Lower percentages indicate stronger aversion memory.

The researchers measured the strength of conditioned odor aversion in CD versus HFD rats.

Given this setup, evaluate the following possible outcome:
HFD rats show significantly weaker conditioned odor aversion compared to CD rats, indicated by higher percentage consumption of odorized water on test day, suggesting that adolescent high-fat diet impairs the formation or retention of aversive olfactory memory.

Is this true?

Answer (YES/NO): NO